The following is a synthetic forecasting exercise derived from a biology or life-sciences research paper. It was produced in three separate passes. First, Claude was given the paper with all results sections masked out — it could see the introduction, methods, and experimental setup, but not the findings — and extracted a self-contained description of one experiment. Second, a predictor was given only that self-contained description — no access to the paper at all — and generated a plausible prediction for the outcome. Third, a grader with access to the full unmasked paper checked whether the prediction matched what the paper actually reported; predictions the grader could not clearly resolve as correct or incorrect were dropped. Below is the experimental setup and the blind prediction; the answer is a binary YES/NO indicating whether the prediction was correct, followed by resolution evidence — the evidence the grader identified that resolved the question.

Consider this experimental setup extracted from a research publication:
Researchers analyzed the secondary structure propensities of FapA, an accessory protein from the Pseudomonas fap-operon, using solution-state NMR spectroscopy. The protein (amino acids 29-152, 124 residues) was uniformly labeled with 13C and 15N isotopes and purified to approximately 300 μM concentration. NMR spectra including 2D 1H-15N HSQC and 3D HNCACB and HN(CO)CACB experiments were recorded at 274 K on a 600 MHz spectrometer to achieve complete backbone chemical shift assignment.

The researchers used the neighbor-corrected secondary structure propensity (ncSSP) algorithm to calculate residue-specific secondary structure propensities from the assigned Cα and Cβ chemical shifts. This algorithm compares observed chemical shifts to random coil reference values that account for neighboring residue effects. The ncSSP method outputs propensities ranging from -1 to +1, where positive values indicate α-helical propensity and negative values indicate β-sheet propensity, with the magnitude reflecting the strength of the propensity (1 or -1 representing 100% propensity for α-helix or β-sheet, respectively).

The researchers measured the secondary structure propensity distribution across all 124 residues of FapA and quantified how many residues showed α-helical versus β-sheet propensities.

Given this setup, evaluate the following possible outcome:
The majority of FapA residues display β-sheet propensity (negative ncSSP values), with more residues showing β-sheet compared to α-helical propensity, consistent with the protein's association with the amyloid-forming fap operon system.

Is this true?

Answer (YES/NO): NO